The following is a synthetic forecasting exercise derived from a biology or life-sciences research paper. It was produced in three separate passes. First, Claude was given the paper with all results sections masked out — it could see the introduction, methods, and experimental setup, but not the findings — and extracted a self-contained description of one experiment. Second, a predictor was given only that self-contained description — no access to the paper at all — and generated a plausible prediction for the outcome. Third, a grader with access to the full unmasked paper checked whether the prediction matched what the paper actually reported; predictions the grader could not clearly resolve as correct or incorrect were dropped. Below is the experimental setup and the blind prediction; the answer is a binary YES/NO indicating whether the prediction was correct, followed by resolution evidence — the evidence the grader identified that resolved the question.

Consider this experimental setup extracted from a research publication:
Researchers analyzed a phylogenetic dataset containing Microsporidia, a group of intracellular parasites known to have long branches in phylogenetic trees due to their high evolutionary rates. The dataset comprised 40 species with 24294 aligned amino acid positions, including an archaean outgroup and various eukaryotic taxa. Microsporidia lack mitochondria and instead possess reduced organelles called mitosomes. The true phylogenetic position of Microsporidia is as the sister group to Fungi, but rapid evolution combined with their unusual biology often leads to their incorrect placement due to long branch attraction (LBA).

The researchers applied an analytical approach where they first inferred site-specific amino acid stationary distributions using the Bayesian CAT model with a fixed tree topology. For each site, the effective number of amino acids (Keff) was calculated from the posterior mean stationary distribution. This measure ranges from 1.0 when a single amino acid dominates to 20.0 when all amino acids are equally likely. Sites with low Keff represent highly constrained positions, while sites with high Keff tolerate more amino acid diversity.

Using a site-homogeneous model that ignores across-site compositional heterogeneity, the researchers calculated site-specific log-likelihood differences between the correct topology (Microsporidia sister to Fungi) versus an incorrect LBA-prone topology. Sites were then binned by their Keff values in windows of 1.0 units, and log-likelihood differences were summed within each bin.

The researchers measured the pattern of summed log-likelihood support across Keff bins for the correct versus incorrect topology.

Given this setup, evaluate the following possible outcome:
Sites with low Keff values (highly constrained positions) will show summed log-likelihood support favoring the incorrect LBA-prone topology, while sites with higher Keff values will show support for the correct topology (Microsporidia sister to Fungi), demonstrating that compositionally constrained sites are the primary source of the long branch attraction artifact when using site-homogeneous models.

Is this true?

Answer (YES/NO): YES